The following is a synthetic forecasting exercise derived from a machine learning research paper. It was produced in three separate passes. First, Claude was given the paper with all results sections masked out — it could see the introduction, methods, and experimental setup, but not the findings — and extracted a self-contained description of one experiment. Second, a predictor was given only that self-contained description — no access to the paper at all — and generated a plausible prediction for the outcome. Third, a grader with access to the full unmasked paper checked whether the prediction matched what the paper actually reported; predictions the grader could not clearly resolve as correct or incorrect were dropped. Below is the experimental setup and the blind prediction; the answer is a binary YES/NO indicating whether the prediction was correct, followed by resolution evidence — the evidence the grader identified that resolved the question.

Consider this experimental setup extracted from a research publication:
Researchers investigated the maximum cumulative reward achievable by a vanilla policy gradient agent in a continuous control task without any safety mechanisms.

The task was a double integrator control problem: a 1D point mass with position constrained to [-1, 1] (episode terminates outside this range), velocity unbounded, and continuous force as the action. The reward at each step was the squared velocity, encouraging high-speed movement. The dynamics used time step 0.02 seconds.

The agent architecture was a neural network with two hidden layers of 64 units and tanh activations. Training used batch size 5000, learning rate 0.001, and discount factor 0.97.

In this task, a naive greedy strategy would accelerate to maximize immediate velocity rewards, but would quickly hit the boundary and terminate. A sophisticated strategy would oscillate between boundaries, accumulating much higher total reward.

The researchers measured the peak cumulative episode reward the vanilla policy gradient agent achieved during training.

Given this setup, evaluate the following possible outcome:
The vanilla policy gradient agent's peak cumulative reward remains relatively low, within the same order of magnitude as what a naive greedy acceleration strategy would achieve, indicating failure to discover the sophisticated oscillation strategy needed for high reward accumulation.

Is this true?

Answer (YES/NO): YES